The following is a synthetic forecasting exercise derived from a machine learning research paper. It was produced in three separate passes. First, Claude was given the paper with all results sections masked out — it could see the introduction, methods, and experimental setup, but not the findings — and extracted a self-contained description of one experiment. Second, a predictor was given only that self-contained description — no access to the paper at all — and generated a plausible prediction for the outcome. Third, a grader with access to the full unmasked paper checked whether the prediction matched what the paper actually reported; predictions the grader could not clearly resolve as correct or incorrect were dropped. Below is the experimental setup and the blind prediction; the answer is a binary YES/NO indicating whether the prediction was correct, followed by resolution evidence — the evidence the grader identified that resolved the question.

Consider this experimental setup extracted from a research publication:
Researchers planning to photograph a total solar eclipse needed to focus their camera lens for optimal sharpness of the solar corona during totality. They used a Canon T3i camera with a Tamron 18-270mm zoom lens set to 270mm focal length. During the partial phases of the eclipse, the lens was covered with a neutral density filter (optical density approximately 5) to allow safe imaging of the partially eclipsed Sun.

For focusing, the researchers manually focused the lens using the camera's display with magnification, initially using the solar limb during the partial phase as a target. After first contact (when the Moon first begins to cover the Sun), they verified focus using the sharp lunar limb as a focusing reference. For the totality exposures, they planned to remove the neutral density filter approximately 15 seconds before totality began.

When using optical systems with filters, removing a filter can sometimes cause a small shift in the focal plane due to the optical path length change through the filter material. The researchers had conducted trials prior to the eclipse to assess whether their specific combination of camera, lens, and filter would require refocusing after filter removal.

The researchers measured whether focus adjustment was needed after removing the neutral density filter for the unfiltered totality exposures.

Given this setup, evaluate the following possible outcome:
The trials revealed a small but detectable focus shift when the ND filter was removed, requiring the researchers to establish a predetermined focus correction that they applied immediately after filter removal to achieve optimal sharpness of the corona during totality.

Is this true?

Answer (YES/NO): NO